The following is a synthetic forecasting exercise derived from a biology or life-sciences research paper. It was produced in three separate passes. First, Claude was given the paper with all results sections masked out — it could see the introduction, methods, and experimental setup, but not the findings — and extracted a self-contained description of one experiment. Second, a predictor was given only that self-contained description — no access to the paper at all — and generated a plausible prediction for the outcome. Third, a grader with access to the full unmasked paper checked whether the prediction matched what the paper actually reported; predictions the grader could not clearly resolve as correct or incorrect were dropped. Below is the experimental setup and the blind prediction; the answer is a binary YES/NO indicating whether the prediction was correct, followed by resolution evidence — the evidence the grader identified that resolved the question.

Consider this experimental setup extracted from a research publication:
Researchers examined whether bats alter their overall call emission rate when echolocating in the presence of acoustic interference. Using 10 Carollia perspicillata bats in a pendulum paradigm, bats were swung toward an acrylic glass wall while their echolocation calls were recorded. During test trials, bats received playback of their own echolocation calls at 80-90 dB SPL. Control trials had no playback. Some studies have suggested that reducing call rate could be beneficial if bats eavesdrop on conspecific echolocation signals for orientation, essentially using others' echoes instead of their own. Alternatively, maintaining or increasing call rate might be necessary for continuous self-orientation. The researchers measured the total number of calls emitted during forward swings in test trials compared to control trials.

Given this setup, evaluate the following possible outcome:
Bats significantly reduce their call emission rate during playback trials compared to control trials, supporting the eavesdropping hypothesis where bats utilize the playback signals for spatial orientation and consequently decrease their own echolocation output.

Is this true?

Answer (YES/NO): NO